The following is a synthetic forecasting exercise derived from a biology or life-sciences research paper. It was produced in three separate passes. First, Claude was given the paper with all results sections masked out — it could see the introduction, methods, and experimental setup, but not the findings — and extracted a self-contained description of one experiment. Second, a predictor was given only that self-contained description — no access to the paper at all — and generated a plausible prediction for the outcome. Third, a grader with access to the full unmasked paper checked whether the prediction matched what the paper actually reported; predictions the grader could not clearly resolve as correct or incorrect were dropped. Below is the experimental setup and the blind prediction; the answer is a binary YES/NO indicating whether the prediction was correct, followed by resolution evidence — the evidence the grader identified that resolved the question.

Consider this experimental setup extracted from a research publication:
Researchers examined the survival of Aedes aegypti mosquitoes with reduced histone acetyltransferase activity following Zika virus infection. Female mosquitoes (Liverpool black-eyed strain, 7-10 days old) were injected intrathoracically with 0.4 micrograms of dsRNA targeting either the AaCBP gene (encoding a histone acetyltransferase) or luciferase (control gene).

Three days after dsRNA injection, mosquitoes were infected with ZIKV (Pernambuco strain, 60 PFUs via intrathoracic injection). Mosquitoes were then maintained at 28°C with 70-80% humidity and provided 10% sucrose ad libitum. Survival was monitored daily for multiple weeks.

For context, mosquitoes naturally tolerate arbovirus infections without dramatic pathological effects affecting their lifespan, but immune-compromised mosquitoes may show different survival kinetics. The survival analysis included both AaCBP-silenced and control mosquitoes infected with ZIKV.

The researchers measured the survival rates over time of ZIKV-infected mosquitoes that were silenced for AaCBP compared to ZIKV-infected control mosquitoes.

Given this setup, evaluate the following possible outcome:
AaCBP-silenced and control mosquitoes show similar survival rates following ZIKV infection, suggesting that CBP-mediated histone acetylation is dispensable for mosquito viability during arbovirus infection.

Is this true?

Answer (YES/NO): NO